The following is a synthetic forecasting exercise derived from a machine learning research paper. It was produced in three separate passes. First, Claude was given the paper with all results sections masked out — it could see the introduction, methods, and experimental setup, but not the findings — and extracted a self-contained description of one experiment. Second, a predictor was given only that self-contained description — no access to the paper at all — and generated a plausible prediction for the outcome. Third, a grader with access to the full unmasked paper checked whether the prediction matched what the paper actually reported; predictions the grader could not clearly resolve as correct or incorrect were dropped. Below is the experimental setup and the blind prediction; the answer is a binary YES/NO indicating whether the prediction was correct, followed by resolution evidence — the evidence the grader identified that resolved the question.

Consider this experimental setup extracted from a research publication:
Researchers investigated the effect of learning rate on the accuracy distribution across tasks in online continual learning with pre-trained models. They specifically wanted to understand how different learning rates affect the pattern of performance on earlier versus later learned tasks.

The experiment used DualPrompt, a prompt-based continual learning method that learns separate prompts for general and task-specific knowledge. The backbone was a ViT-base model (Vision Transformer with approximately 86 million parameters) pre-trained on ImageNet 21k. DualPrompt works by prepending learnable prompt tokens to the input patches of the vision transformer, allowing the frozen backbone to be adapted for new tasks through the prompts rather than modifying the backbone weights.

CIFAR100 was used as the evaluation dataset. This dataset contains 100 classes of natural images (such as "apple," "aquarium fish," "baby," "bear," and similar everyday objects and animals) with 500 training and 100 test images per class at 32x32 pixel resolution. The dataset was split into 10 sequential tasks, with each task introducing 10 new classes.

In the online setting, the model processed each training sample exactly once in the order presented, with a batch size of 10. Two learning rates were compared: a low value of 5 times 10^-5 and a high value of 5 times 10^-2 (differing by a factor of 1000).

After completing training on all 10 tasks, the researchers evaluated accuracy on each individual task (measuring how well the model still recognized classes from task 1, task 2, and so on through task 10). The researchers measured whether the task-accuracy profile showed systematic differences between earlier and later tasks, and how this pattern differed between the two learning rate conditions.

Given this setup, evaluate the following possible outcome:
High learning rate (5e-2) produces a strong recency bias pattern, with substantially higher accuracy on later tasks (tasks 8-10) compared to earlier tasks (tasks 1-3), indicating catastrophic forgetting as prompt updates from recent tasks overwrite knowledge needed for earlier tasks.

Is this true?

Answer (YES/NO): YES